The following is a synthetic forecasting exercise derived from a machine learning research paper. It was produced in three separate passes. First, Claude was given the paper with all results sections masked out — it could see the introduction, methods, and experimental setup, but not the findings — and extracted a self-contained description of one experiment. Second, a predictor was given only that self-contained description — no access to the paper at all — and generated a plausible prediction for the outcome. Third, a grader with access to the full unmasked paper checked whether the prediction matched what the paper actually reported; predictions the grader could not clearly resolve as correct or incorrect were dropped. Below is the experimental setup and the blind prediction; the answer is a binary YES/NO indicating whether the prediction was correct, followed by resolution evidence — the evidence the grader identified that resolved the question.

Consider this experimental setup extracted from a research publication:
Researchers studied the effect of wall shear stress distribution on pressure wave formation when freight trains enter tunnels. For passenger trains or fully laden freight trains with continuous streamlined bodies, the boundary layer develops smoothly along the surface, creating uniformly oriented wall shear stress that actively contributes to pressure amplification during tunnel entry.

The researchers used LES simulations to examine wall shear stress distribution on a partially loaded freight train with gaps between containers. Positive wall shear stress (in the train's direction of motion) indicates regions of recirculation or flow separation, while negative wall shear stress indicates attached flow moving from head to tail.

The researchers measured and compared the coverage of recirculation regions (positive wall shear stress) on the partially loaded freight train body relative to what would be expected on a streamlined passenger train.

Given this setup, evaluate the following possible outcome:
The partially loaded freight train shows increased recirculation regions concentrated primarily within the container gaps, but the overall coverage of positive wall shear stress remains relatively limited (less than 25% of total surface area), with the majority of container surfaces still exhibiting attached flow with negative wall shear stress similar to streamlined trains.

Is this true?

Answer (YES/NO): NO